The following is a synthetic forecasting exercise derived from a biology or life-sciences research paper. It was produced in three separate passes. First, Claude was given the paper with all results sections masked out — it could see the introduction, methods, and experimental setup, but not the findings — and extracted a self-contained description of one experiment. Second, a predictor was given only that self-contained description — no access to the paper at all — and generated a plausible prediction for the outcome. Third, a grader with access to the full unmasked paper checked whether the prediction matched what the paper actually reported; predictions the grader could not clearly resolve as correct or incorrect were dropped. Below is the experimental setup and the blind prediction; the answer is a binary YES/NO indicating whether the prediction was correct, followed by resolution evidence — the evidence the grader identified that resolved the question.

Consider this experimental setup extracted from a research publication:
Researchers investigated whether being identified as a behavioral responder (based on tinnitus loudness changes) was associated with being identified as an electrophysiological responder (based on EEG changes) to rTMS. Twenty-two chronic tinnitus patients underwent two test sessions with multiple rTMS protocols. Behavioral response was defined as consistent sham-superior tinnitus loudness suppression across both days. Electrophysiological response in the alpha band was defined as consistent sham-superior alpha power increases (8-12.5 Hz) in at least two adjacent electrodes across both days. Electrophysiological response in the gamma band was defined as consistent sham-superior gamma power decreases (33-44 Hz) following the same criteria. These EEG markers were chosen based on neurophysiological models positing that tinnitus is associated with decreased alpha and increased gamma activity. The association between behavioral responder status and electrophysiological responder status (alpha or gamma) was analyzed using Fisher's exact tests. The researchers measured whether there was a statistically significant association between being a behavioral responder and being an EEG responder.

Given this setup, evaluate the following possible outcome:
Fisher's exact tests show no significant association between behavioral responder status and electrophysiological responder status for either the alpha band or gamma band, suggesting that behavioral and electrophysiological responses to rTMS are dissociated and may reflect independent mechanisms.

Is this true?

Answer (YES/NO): YES